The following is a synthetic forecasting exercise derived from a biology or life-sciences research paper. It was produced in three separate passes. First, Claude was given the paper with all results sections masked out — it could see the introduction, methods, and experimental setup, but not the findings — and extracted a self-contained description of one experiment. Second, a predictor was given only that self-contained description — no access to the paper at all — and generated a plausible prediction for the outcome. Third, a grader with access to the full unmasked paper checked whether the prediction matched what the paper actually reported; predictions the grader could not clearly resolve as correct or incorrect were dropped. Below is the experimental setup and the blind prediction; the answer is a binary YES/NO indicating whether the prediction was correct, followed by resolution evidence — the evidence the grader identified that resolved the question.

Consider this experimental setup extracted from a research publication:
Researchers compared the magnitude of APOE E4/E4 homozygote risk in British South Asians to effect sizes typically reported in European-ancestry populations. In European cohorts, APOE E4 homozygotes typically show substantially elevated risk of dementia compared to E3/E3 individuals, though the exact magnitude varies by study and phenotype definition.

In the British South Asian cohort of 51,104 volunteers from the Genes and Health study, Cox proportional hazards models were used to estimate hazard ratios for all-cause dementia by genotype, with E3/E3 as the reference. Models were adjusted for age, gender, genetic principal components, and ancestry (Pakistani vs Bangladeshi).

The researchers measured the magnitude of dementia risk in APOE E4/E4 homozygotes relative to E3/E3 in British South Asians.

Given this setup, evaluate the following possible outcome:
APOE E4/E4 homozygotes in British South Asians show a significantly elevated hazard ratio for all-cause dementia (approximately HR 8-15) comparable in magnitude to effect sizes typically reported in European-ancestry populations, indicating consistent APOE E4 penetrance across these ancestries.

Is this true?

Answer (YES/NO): NO